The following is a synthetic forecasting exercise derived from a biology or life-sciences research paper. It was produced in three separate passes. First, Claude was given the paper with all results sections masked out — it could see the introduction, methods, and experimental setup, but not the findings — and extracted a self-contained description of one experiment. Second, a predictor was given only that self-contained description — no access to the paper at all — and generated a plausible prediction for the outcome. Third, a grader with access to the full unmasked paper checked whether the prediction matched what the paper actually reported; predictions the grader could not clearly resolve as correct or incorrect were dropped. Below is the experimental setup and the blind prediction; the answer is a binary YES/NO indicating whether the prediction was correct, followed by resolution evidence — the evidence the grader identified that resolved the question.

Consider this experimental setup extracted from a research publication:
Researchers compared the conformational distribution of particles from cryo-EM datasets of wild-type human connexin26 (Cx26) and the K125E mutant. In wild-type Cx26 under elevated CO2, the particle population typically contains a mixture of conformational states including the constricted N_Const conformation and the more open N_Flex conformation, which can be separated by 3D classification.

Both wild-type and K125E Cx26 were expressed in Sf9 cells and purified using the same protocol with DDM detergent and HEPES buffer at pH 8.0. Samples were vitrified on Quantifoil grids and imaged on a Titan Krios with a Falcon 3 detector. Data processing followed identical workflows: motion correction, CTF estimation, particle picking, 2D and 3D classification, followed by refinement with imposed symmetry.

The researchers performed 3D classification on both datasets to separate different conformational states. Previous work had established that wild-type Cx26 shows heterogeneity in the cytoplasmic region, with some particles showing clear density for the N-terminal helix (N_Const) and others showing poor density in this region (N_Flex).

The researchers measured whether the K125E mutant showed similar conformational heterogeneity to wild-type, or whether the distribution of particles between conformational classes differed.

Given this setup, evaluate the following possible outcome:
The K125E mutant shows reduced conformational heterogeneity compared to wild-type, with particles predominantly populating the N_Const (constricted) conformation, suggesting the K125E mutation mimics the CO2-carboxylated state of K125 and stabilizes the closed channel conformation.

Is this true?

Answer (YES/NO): YES